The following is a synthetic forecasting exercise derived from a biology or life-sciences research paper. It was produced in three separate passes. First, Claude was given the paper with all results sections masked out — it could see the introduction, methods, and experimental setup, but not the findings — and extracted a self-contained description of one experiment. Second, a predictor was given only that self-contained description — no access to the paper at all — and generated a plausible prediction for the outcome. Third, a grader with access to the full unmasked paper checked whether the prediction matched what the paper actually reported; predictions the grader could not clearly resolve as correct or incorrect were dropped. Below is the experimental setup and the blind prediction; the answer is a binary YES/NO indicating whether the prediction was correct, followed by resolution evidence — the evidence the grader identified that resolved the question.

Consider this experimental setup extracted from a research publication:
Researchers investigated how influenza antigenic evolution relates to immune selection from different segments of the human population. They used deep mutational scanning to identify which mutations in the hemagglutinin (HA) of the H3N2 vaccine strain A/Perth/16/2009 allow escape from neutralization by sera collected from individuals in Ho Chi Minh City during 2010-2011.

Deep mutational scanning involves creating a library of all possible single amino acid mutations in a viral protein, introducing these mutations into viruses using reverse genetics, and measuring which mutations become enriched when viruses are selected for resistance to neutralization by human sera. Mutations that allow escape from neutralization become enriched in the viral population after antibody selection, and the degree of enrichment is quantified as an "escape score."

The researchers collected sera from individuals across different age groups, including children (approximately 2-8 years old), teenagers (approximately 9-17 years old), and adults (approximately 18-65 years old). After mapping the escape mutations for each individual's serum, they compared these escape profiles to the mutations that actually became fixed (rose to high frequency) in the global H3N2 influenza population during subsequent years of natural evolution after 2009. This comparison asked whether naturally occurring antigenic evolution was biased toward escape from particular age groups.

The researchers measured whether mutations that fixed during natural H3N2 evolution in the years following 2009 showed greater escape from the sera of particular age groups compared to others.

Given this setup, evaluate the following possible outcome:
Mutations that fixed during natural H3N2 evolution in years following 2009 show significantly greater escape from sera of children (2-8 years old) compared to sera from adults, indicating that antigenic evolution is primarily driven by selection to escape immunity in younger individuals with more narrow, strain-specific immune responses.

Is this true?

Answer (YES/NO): NO